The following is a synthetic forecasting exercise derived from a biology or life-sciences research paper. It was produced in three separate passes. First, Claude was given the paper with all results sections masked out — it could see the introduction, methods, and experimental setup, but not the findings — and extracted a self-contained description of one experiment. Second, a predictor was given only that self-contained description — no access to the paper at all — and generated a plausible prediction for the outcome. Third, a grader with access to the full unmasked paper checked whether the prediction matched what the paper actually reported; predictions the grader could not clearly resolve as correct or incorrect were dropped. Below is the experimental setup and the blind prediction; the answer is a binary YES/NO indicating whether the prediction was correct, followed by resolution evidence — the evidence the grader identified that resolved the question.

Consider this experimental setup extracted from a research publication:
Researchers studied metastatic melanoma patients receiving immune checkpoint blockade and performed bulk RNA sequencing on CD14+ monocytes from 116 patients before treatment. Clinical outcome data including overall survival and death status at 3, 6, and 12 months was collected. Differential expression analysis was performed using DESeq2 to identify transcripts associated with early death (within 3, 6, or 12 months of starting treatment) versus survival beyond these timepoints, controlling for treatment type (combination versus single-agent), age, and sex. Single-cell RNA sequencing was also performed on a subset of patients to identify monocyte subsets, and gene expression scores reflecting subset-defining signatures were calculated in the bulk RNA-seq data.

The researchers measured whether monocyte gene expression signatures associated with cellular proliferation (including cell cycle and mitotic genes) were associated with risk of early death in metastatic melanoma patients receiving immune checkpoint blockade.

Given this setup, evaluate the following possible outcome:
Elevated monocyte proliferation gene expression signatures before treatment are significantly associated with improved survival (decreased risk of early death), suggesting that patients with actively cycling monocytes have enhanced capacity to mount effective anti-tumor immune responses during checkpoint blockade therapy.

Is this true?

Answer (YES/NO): NO